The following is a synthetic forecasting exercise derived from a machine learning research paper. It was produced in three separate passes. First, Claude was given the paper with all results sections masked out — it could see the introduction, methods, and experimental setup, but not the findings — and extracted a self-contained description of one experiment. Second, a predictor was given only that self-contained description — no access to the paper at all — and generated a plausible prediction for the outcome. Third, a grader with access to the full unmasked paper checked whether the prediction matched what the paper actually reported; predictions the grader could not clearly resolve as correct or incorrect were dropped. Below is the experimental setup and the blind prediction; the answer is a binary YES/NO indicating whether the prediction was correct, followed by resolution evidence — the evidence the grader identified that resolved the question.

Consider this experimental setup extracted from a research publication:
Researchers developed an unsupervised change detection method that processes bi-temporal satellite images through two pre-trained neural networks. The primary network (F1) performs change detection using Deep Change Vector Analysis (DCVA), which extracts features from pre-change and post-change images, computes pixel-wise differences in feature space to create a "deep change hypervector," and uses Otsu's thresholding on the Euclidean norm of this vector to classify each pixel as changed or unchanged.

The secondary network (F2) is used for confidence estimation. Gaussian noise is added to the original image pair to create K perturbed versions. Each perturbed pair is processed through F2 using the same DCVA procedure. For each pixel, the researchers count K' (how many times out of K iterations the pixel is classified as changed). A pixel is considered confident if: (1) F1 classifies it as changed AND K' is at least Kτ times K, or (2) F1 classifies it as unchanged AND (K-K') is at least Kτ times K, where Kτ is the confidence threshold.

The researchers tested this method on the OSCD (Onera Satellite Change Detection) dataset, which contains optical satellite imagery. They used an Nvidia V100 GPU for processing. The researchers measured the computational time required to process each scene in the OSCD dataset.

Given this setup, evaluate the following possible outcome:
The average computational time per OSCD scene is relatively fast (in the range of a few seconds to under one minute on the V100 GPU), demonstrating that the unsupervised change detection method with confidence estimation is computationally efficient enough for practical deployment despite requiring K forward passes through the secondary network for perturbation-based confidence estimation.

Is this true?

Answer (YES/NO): YES